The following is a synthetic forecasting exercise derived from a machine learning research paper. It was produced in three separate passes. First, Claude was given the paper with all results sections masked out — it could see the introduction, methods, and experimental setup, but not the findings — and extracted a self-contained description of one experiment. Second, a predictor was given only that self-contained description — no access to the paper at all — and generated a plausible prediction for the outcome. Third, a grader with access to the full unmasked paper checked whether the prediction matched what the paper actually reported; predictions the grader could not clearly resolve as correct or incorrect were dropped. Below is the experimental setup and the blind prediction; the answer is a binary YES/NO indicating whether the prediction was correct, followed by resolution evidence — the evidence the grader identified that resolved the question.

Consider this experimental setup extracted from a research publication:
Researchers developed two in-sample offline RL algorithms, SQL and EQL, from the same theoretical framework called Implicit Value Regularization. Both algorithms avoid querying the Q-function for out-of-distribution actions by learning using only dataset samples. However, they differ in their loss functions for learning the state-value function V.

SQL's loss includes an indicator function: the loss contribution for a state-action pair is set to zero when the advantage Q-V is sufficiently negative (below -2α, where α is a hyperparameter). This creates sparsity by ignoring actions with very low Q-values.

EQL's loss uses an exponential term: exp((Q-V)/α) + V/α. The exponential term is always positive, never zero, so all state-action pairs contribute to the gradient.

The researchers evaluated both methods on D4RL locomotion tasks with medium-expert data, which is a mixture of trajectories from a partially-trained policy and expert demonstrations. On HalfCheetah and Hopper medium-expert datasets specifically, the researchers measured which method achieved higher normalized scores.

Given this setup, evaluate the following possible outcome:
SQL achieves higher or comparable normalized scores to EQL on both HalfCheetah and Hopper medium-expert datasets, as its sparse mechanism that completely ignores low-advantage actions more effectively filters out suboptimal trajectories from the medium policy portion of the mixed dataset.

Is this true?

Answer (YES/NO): YES